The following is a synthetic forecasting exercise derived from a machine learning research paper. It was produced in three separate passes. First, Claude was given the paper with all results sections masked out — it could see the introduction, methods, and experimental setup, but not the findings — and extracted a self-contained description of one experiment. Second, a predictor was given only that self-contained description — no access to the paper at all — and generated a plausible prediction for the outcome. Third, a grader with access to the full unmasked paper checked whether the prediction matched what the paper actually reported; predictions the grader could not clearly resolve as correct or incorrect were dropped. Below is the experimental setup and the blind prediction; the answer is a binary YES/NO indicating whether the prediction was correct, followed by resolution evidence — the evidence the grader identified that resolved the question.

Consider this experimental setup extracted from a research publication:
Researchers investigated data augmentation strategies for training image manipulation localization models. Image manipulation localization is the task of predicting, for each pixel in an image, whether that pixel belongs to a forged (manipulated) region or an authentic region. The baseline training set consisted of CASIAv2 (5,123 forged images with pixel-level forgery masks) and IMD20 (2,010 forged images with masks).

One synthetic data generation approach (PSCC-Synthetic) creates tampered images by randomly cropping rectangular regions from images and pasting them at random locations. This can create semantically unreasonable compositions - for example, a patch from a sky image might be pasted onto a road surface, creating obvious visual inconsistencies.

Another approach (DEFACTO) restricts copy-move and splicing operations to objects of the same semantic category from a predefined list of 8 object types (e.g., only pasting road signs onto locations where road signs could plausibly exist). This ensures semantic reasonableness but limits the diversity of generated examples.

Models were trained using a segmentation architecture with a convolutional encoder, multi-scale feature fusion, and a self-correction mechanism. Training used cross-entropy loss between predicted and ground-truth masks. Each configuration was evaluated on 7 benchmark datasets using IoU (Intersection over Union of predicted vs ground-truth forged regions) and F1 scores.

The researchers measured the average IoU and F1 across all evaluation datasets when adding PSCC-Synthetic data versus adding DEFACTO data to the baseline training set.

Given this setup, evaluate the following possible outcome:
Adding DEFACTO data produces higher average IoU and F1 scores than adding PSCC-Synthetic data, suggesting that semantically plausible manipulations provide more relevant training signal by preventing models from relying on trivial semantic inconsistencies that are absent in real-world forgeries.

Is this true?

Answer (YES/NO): YES